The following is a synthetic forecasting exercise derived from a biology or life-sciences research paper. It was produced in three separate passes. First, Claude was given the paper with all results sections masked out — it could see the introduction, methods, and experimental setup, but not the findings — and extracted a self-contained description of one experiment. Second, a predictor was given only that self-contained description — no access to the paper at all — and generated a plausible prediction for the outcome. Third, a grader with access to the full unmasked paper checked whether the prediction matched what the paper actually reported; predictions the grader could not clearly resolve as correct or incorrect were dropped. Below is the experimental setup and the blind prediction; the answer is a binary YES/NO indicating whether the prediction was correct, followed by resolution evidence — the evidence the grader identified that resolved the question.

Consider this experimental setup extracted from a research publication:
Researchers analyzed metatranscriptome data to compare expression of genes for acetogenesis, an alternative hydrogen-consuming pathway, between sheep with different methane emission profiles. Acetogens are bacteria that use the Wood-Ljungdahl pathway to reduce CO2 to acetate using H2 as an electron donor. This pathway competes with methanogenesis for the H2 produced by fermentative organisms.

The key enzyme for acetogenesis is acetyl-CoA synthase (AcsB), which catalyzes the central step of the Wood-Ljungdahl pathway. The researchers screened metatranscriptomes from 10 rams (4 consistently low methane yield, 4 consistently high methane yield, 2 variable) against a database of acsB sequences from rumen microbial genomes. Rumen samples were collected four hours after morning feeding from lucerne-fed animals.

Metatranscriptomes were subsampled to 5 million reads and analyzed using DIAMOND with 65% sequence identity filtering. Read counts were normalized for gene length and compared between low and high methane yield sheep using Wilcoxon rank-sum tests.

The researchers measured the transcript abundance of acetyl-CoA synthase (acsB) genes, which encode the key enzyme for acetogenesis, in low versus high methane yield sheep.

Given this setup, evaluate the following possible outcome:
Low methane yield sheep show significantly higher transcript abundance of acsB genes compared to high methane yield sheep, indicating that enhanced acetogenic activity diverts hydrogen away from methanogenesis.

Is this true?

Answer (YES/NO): YES